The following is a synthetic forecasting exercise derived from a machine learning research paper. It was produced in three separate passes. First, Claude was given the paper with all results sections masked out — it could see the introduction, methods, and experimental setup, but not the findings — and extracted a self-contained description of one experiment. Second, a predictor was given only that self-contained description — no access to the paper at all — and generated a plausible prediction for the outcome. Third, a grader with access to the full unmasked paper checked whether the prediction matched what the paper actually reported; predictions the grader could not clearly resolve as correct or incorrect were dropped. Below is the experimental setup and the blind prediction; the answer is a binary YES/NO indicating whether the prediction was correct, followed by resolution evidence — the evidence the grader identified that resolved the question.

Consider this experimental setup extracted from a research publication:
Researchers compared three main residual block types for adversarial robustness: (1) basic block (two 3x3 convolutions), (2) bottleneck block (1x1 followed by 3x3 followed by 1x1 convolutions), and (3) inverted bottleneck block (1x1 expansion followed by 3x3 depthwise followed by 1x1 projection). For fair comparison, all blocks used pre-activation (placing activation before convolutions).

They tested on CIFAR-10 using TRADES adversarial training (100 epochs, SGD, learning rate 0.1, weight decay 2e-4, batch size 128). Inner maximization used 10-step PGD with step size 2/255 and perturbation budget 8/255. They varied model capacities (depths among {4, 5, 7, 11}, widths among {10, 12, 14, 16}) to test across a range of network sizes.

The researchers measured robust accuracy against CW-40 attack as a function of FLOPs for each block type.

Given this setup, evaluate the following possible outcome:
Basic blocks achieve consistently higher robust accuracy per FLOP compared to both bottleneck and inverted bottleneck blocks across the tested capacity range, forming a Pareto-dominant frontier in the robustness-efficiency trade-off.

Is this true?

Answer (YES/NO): NO